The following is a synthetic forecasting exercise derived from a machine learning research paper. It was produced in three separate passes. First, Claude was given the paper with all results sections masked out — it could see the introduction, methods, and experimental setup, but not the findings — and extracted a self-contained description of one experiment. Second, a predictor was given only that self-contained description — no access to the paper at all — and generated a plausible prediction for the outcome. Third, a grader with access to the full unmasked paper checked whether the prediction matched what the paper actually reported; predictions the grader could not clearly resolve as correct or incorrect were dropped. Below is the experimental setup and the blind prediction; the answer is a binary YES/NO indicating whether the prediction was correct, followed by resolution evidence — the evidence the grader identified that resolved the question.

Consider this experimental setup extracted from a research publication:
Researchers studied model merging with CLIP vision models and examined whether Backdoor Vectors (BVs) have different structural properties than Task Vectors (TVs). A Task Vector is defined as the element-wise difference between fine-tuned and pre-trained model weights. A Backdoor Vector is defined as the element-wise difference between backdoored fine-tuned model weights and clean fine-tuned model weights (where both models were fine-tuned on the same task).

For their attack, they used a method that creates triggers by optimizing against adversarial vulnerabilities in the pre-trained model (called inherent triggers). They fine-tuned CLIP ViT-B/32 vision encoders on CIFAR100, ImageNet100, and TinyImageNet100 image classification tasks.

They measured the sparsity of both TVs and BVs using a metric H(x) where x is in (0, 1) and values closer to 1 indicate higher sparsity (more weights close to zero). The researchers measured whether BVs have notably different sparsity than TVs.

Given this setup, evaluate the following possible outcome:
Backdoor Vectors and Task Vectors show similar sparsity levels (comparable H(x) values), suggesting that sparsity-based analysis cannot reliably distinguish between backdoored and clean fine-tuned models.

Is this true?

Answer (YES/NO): YES